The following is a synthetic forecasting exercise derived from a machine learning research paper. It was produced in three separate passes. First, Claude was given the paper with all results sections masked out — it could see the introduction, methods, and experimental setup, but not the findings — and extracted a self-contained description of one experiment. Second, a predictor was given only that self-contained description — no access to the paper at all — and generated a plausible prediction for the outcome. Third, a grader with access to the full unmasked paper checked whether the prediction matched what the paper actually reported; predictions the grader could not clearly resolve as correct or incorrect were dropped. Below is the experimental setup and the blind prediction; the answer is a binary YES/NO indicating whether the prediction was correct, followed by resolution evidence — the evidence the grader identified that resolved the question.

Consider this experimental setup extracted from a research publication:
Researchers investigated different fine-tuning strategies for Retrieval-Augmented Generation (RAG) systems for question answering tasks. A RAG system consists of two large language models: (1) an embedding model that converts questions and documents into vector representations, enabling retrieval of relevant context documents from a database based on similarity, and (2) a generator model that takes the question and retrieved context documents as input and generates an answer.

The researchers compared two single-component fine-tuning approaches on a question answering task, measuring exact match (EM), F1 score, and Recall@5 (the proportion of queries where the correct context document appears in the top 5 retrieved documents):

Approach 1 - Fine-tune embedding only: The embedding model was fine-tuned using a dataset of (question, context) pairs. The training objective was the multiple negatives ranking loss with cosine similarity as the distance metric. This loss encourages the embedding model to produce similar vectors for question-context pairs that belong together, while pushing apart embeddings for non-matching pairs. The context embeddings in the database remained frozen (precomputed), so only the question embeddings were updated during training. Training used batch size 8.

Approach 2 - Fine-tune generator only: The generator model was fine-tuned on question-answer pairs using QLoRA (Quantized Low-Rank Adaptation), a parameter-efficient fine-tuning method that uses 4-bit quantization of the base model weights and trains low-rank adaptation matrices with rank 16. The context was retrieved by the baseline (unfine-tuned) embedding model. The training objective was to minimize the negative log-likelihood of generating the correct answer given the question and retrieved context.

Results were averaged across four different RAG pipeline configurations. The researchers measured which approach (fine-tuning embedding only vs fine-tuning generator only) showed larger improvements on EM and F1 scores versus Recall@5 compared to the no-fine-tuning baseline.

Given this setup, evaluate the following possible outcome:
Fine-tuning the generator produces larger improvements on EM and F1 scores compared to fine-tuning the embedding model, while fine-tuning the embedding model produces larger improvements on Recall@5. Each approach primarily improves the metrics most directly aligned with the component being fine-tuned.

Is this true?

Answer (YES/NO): YES